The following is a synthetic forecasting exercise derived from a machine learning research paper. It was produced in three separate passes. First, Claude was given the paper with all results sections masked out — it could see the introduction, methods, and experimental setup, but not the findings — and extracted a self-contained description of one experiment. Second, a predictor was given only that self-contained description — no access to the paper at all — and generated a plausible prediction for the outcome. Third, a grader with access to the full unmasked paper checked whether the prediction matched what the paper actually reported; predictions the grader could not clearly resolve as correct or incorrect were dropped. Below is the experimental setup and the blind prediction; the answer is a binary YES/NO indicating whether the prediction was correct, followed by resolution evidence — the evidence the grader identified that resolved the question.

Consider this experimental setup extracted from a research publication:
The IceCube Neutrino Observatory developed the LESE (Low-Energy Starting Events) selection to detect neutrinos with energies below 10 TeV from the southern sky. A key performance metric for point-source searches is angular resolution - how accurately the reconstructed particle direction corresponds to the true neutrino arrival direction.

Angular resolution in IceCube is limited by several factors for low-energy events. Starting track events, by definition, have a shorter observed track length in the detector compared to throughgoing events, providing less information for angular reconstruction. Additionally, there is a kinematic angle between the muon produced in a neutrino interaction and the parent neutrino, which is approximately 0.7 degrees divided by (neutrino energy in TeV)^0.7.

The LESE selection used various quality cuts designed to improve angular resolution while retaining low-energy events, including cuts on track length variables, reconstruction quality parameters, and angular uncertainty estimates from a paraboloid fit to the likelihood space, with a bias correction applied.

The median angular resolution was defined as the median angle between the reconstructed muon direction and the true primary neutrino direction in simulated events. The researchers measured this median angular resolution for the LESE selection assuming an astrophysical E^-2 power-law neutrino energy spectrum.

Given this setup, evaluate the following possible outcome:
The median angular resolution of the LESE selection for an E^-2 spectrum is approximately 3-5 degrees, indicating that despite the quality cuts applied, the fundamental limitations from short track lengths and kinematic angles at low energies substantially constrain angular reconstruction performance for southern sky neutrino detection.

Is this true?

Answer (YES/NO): NO